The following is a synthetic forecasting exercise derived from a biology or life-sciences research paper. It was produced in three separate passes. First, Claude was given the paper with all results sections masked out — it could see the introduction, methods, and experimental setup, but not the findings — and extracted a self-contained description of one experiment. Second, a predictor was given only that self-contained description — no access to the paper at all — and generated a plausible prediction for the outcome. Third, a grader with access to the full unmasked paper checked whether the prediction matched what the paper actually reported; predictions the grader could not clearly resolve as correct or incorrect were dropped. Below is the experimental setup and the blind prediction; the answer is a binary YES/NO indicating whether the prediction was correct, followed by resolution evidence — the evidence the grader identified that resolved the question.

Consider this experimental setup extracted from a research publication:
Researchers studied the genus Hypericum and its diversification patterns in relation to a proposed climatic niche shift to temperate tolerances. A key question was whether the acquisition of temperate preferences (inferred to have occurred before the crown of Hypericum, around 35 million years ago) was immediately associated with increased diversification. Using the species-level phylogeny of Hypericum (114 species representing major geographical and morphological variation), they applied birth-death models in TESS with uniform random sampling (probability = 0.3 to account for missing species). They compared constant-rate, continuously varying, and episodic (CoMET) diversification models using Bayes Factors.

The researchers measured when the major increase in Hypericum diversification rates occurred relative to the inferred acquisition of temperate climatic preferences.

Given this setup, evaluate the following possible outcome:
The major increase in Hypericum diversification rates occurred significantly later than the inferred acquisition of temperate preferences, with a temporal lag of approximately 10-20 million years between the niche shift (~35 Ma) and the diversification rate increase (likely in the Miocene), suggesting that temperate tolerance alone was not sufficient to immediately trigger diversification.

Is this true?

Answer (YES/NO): YES